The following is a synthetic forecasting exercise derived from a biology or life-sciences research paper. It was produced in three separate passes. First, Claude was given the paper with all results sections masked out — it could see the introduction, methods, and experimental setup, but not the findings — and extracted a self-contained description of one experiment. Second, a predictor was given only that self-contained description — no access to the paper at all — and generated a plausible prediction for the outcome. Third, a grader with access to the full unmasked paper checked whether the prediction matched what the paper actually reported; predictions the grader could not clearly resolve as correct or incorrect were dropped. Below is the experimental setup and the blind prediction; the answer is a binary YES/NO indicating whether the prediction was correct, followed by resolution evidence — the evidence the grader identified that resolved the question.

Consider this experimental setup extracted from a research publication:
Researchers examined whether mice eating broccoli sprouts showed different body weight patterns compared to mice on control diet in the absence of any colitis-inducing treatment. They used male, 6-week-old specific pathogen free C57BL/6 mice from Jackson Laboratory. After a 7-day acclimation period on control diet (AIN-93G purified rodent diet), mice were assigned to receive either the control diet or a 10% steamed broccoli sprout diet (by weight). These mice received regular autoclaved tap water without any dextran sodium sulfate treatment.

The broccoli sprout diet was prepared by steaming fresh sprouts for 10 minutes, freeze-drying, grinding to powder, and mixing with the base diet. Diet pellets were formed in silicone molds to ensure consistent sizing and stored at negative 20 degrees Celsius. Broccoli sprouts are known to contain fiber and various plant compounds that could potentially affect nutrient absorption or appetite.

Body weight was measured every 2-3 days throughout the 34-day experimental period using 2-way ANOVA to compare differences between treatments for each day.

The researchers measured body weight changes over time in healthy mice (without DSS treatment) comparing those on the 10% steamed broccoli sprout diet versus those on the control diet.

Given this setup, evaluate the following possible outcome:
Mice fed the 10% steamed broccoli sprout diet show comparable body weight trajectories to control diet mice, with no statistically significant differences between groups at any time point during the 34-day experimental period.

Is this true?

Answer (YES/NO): YES